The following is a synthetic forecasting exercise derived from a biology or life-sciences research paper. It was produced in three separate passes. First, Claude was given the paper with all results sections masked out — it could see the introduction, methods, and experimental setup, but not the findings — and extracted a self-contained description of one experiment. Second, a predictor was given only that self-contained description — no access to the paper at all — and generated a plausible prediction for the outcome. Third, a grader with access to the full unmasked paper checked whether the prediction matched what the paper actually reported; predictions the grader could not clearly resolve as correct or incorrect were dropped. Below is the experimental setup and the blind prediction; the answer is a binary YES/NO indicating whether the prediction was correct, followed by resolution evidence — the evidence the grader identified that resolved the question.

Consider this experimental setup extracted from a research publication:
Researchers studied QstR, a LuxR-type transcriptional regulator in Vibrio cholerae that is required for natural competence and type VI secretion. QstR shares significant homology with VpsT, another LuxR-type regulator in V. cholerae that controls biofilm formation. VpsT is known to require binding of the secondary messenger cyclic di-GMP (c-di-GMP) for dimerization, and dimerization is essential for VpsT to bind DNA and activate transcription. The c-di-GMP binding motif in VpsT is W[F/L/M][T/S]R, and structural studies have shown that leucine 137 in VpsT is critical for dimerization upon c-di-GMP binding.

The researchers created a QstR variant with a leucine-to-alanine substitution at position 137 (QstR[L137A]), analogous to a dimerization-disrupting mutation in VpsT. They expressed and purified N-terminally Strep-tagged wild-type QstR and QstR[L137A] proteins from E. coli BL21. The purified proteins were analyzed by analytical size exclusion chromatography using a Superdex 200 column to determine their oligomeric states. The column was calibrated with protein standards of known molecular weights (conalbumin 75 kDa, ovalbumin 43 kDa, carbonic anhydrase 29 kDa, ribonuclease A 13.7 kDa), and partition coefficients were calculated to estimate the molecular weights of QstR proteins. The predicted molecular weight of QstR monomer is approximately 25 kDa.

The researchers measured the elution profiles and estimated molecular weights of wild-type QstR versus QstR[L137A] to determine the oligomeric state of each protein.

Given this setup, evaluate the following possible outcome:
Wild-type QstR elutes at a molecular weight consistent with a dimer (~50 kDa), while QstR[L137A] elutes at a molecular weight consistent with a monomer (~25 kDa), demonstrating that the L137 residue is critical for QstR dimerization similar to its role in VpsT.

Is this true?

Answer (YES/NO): YES